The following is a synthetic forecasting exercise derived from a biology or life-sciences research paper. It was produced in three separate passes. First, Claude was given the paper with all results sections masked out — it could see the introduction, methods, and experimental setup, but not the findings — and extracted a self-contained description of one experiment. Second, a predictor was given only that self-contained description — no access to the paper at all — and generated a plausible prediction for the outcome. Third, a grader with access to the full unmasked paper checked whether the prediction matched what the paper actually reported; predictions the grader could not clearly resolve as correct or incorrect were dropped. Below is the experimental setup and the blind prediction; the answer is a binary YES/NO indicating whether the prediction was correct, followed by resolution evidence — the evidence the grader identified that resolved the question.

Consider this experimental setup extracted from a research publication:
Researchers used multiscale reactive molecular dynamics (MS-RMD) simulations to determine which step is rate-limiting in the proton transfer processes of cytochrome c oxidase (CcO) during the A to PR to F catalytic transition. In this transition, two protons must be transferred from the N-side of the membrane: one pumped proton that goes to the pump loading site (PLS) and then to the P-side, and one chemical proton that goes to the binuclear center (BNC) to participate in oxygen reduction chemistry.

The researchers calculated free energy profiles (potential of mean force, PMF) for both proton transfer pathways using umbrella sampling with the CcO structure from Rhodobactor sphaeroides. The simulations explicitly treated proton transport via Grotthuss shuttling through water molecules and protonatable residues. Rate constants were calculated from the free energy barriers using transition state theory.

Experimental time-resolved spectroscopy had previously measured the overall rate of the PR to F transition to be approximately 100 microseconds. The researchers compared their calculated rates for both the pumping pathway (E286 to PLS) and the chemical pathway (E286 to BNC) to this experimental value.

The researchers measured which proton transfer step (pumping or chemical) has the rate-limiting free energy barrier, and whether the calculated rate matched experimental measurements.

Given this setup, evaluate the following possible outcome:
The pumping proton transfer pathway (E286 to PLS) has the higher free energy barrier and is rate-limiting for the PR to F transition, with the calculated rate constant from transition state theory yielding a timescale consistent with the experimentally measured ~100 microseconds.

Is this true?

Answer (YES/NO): NO